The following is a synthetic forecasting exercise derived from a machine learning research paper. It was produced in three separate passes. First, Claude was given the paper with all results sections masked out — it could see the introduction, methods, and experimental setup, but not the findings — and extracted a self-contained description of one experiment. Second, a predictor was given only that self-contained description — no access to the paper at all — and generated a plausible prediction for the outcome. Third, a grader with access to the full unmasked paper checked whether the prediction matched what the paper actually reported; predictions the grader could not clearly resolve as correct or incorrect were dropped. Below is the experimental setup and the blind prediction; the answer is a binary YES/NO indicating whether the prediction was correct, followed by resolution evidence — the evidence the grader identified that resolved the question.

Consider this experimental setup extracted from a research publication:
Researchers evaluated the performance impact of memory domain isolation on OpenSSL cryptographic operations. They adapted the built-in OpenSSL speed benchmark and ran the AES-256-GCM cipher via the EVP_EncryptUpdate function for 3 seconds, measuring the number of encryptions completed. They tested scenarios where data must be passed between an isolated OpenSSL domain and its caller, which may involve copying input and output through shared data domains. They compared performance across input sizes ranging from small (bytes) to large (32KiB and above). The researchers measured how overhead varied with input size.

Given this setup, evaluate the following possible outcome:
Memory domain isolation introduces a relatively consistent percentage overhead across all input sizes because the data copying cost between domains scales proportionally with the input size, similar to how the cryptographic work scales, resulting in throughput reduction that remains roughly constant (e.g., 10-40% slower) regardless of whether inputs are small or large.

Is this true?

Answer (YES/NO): NO